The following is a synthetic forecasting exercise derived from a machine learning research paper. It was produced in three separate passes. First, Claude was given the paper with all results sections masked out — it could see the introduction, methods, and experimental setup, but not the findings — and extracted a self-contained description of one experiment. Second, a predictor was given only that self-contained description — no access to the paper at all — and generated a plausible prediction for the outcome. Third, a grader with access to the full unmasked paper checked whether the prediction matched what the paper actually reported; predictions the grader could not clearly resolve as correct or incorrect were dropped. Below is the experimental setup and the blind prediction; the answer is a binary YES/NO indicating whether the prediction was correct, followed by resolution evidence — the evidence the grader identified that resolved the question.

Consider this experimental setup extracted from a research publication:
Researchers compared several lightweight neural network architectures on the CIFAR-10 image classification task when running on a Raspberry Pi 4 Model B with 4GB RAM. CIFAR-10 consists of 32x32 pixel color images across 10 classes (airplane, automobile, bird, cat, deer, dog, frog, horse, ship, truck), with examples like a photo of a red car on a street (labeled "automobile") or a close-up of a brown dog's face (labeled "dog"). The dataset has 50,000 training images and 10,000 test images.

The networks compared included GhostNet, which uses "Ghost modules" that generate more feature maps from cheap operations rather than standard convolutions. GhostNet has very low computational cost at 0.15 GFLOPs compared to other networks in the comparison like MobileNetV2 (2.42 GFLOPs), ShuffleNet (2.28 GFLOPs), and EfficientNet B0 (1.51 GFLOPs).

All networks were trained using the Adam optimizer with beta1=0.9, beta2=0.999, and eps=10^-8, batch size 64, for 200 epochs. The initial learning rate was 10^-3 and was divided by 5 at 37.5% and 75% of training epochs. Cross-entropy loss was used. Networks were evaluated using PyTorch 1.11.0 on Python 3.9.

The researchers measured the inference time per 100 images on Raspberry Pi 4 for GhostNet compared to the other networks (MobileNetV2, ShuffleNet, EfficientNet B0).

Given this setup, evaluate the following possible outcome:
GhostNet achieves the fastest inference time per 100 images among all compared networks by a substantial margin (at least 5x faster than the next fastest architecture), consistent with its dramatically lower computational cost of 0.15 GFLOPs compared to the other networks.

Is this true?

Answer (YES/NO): NO